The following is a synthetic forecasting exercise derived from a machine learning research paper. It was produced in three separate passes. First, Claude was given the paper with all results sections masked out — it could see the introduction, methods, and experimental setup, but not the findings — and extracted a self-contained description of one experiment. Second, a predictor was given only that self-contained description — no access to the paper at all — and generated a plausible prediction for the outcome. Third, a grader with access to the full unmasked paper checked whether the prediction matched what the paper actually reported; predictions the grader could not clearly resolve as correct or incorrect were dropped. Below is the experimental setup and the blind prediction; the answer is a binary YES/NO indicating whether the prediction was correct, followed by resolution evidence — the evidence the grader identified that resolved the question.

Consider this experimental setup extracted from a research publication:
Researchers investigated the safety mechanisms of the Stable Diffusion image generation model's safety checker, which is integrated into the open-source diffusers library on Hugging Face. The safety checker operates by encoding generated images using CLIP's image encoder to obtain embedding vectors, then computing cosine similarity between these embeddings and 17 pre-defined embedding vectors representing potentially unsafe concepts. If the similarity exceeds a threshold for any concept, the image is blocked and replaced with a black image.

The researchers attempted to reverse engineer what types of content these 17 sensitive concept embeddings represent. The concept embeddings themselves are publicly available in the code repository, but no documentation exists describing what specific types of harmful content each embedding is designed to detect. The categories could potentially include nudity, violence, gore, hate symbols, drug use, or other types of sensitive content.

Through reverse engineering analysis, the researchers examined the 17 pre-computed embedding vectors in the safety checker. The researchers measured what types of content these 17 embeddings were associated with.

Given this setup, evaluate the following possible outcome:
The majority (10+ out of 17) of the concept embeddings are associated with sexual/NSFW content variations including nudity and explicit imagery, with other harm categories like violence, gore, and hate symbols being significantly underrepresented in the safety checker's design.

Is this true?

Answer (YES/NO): YES